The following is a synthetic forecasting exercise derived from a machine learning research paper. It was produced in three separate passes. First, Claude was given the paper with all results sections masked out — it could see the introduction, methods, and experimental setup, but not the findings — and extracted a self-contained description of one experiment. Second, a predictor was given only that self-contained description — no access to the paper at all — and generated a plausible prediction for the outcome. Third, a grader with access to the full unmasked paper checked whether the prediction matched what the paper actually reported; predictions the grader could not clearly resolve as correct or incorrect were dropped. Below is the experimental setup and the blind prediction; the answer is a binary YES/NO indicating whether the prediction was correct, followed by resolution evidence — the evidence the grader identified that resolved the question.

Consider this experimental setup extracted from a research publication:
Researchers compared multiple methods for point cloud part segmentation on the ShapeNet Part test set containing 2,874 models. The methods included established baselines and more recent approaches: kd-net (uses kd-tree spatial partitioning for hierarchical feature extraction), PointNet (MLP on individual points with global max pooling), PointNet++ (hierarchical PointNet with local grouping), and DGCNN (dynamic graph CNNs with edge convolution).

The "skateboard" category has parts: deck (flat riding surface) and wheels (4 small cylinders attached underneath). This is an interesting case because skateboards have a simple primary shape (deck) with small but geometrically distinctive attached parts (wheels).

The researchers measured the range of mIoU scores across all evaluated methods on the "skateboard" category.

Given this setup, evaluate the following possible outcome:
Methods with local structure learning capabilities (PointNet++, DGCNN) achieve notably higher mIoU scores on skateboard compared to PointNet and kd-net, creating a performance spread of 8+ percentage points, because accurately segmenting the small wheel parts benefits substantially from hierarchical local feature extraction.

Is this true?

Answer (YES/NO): NO